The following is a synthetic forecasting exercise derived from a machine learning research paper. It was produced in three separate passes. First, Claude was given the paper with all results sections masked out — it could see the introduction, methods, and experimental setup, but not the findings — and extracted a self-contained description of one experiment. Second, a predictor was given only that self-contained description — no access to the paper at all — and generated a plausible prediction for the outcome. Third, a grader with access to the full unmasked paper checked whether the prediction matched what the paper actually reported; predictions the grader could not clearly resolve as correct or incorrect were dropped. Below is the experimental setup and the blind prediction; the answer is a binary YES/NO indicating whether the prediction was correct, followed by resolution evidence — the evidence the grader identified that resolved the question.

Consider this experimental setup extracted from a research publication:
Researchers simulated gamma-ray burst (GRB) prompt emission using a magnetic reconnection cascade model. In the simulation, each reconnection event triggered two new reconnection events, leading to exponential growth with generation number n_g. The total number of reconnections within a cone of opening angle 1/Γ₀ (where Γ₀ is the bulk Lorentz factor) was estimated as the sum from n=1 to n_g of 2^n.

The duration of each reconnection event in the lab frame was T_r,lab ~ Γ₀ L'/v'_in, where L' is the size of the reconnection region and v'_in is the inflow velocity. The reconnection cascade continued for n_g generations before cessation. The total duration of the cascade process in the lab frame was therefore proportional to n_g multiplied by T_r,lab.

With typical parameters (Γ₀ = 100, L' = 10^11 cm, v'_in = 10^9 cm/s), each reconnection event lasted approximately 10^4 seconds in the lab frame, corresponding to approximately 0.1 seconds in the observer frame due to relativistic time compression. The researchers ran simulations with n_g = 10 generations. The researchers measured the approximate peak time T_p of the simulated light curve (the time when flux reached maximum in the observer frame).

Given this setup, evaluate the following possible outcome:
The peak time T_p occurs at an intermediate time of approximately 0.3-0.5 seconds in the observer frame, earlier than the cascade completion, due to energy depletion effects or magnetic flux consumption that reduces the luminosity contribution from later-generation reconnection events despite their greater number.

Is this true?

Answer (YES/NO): NO